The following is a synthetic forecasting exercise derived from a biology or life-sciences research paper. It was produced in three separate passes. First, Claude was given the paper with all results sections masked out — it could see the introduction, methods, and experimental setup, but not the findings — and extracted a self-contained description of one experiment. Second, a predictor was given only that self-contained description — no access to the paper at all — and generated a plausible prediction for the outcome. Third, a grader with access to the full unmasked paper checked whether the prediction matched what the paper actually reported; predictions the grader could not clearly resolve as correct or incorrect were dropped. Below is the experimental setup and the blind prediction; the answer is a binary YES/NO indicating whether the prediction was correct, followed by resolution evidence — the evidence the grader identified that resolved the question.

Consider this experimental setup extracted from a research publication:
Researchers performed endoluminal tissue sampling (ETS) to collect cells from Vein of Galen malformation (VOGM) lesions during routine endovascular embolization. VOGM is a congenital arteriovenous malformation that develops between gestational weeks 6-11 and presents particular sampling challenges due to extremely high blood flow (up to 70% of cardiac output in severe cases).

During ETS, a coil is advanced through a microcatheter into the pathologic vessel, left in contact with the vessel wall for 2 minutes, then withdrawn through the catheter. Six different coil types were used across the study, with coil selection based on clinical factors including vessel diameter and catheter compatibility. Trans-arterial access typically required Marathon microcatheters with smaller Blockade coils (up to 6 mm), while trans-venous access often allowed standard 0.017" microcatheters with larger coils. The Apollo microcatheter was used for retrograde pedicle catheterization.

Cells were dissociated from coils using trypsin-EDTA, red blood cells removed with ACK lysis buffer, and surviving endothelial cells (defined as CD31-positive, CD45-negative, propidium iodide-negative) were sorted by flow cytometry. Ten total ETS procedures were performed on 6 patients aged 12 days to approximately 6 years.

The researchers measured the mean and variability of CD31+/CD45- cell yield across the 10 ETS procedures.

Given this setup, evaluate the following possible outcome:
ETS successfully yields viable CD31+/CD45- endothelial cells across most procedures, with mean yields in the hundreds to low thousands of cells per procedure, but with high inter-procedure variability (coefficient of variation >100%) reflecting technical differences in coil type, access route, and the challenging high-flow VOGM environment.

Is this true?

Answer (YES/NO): NO